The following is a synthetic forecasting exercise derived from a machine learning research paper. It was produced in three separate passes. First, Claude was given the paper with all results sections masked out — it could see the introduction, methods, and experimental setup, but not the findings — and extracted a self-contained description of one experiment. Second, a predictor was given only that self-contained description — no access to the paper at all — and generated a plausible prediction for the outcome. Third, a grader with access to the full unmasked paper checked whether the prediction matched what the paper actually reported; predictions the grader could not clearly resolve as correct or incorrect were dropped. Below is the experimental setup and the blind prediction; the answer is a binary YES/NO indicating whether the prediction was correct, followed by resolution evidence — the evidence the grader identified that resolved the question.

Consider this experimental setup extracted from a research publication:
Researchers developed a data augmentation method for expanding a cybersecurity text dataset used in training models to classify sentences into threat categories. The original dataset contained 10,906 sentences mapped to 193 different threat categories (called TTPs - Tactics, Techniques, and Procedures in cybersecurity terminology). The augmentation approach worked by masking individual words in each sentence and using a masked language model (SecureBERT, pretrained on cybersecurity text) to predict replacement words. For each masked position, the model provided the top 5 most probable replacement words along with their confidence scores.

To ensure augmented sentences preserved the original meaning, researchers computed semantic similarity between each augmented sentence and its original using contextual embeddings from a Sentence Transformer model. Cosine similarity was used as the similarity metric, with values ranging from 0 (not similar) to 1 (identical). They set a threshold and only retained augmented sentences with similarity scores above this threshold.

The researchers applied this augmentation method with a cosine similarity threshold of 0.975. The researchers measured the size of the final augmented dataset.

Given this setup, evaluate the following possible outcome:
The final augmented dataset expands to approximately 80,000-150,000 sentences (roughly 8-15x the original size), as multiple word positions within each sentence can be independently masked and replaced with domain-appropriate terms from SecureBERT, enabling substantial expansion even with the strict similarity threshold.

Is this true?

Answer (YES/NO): NO